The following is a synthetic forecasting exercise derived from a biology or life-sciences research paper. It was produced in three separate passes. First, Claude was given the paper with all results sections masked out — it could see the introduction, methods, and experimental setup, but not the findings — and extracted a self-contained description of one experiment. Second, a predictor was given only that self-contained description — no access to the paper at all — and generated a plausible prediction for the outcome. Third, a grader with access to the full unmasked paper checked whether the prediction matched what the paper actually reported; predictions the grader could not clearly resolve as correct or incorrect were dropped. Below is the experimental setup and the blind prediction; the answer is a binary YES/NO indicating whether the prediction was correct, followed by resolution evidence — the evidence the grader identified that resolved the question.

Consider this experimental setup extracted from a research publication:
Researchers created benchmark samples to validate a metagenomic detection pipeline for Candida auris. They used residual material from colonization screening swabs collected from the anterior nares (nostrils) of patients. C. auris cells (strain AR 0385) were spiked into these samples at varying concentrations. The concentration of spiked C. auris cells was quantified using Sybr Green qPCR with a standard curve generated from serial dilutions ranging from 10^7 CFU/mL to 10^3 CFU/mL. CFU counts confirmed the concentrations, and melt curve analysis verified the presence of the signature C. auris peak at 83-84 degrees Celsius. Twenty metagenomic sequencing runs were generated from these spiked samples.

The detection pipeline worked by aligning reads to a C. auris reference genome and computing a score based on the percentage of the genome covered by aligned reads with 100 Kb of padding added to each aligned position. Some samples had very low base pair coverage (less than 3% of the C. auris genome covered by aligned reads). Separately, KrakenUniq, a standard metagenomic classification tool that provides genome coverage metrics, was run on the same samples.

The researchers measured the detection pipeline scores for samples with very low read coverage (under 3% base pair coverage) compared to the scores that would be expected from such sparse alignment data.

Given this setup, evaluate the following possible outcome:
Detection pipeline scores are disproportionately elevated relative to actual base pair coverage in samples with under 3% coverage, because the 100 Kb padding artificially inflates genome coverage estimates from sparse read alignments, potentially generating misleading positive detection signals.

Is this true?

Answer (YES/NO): NO